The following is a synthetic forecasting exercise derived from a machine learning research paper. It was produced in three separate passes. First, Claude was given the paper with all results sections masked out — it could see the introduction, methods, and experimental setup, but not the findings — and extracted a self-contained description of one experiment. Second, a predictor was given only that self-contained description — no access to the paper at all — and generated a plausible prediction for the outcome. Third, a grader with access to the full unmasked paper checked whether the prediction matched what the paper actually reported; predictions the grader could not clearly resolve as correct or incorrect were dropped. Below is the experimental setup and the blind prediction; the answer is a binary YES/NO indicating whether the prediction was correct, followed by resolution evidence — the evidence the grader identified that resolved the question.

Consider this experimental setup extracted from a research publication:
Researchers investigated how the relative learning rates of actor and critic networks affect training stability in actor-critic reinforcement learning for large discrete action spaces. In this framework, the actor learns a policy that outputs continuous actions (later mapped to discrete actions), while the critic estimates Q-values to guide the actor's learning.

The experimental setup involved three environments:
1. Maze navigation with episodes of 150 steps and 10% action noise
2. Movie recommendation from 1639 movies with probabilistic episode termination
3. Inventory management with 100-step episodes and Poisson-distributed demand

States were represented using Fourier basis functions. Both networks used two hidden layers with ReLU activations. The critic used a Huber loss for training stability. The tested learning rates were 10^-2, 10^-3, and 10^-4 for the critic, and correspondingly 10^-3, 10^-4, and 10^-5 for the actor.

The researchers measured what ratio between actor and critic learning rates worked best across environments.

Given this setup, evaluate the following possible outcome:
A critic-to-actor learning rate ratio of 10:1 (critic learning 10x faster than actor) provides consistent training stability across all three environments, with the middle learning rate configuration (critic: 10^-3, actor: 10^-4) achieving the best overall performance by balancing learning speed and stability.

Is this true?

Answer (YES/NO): NO